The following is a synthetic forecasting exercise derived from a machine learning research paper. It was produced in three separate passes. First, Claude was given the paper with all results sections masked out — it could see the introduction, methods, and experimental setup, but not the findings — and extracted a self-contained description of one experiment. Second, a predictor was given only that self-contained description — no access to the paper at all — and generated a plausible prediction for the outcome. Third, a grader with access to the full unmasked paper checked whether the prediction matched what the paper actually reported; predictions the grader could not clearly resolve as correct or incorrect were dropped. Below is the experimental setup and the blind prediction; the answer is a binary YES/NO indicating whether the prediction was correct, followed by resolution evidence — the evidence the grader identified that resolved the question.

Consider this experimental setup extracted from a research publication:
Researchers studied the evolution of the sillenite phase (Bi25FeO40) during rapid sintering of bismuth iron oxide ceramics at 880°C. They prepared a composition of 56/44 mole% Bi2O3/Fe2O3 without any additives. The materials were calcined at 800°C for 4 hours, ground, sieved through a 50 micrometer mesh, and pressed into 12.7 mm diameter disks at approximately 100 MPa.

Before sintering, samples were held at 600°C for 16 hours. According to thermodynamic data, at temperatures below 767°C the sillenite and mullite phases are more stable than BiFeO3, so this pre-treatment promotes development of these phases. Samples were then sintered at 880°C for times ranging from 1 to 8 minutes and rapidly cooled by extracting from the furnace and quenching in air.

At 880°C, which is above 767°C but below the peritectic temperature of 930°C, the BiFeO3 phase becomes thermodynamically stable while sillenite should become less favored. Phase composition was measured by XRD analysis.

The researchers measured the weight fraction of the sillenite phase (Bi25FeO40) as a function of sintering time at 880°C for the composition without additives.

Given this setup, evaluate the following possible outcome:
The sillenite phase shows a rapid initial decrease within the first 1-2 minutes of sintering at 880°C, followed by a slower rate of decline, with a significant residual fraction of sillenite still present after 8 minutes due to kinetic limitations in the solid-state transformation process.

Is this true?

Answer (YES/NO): NO